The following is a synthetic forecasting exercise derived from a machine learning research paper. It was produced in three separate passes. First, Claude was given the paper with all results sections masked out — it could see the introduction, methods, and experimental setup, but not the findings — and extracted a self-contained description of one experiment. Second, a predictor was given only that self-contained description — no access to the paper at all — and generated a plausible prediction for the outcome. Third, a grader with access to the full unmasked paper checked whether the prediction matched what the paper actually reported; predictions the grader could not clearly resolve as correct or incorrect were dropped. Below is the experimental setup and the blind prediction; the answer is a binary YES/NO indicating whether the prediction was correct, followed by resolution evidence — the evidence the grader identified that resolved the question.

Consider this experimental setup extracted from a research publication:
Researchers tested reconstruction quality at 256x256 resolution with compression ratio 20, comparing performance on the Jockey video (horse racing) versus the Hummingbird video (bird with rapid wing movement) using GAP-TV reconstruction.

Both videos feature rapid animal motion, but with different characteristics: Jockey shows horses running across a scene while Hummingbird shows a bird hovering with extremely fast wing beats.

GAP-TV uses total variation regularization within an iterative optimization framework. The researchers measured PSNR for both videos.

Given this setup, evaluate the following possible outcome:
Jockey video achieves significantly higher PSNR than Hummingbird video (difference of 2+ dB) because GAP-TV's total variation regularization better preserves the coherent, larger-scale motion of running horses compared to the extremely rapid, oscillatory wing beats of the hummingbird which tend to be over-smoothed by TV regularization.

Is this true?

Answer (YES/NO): NO